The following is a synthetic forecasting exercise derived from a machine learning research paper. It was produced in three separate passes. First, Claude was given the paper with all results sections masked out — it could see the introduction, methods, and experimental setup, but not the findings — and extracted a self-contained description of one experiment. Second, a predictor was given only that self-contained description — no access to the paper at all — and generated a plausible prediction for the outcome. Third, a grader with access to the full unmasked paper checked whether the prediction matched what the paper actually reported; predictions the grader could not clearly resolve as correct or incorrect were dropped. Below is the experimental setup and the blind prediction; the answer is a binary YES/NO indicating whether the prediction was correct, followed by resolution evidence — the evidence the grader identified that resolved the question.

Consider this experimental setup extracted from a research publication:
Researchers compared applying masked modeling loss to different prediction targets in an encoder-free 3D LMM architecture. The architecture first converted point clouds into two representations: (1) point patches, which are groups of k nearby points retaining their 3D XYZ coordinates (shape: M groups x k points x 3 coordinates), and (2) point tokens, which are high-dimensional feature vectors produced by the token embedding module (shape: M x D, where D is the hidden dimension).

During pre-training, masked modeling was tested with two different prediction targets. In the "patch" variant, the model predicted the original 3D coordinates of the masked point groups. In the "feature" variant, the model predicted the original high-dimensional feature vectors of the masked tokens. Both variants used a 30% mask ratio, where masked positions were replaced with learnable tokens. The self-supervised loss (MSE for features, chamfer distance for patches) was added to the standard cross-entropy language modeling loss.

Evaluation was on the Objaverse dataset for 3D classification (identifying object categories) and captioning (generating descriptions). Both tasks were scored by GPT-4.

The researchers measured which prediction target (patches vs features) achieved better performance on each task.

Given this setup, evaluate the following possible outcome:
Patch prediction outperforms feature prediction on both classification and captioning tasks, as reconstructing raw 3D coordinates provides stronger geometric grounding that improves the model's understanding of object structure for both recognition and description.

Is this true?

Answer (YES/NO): NO